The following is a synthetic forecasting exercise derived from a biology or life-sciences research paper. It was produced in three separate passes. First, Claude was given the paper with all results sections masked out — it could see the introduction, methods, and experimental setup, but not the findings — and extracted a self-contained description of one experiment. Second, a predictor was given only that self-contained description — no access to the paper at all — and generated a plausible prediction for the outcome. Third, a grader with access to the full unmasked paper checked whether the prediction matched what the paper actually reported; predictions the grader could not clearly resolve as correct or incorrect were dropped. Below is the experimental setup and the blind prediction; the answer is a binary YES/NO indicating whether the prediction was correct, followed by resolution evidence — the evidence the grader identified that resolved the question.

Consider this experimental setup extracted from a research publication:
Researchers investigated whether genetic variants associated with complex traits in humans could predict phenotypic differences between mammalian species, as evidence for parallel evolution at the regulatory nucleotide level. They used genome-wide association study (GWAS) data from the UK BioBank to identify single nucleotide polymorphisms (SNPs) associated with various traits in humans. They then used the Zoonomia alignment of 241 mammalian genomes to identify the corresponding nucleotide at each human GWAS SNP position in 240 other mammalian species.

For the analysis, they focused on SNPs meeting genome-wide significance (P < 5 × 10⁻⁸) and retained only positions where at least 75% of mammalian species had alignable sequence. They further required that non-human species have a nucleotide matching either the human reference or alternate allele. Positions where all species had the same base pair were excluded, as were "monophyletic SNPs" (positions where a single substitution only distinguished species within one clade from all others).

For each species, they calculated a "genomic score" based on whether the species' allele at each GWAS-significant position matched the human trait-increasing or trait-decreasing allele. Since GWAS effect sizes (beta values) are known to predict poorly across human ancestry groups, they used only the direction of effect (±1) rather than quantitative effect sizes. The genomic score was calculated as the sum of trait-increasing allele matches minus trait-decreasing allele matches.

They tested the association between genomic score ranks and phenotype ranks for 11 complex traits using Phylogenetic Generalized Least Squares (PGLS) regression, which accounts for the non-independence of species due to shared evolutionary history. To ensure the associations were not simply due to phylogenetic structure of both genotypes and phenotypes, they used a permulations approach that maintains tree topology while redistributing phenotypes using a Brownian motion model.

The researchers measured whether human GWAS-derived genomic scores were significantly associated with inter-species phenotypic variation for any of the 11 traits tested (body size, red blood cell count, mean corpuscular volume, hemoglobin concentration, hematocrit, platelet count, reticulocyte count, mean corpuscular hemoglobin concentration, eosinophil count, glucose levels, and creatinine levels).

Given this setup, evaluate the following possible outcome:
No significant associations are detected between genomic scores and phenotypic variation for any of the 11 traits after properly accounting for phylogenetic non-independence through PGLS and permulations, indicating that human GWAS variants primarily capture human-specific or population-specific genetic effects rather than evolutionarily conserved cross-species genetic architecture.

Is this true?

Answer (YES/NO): NO